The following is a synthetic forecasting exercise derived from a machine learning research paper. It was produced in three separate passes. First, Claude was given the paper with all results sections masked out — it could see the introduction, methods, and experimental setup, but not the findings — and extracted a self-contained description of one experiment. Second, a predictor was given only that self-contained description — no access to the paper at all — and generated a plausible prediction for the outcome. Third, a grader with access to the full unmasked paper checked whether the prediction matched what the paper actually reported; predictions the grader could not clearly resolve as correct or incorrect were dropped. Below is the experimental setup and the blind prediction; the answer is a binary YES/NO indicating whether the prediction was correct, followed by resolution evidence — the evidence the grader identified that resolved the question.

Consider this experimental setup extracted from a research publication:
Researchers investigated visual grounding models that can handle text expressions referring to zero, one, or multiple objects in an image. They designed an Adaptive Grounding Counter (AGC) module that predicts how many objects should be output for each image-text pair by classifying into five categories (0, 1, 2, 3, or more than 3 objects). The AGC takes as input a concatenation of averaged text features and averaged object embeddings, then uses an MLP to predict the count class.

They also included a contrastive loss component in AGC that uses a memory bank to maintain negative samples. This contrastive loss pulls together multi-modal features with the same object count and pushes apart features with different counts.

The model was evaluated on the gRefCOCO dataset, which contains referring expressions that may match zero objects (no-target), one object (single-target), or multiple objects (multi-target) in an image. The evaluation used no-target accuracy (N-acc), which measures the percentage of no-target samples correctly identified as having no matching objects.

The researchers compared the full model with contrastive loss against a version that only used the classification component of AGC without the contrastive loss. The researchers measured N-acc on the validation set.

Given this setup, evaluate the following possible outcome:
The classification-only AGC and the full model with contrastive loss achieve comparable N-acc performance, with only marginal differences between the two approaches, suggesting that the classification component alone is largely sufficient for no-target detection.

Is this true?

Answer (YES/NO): NO